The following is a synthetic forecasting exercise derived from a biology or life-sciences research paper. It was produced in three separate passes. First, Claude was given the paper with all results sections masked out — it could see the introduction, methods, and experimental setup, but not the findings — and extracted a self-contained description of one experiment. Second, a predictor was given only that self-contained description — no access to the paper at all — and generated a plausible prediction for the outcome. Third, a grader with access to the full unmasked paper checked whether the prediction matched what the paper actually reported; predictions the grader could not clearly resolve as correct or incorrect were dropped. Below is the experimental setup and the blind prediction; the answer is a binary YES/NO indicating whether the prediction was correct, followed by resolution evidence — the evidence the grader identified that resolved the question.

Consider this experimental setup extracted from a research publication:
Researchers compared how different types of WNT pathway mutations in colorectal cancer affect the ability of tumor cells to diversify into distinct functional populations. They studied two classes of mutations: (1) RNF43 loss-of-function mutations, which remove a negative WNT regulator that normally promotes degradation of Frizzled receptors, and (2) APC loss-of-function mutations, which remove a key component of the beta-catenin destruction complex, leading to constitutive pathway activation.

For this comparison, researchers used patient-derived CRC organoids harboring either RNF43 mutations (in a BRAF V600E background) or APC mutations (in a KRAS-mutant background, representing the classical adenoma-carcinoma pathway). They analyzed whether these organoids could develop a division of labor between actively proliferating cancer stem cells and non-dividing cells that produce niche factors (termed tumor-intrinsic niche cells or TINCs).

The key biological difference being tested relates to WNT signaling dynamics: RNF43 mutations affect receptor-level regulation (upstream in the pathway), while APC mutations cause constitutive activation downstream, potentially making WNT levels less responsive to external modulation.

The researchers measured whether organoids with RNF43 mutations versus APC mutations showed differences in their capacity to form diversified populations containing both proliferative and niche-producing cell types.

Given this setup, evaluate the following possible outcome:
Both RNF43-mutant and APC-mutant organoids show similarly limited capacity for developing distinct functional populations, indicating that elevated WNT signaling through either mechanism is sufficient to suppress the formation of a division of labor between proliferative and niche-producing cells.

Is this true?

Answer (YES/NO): NO